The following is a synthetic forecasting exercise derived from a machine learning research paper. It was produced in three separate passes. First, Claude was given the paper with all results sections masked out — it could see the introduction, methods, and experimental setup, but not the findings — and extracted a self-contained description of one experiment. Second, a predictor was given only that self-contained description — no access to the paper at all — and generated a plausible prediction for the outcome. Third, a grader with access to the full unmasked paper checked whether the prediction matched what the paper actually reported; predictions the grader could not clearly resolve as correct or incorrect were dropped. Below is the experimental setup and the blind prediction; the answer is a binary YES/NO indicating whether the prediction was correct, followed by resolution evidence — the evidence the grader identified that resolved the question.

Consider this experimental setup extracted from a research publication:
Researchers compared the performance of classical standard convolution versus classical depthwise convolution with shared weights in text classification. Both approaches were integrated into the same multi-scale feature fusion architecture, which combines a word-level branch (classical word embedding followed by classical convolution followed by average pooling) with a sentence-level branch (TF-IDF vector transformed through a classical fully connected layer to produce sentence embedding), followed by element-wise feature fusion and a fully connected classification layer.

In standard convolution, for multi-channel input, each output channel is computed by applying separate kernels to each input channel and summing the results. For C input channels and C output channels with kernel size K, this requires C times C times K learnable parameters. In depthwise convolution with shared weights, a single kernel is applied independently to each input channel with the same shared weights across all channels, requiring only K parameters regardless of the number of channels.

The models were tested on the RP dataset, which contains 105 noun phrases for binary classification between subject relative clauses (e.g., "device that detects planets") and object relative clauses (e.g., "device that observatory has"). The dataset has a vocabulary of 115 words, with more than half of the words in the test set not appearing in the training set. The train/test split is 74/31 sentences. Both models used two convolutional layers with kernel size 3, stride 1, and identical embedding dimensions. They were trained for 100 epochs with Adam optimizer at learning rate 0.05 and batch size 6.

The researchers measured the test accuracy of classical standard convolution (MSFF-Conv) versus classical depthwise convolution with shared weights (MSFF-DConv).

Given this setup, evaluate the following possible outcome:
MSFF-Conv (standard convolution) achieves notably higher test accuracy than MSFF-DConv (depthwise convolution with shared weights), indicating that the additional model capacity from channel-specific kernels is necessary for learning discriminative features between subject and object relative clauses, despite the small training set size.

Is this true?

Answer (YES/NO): YES